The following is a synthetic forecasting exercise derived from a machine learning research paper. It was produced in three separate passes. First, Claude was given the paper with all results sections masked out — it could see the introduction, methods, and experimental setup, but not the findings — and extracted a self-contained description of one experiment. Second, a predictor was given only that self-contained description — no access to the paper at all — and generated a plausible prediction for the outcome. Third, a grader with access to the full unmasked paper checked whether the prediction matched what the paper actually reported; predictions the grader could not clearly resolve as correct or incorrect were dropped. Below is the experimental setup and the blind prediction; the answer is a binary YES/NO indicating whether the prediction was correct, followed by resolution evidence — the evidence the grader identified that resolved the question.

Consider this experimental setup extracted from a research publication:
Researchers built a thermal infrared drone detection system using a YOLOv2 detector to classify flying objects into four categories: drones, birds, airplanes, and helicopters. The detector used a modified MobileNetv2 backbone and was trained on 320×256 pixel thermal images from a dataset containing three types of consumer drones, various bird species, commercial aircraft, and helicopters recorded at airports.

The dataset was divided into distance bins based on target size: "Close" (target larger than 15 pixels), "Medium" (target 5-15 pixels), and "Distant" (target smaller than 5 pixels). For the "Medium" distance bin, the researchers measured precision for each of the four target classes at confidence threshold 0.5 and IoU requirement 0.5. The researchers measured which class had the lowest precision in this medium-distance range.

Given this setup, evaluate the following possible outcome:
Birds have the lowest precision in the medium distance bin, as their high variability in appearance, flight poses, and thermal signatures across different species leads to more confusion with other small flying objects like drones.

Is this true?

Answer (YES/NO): YES